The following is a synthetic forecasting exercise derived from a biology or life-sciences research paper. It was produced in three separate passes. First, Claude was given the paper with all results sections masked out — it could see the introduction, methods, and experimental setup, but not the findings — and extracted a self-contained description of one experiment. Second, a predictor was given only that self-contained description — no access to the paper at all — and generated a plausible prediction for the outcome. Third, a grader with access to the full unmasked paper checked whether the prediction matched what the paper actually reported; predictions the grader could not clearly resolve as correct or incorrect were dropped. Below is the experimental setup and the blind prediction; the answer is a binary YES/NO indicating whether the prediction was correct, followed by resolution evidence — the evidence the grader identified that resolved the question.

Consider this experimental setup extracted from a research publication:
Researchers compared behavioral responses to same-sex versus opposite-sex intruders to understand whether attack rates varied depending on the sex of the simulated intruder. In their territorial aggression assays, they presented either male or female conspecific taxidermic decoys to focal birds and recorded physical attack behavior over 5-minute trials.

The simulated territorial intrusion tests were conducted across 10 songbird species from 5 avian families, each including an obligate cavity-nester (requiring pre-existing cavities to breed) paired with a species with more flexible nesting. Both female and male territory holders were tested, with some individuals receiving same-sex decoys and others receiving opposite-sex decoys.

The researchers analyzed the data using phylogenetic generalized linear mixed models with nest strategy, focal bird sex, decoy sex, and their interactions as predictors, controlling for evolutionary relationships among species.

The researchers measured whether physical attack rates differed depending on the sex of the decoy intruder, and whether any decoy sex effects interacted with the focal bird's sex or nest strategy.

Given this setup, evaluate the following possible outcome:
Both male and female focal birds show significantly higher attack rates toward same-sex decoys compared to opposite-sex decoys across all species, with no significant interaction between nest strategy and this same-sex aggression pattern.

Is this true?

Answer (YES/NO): NO